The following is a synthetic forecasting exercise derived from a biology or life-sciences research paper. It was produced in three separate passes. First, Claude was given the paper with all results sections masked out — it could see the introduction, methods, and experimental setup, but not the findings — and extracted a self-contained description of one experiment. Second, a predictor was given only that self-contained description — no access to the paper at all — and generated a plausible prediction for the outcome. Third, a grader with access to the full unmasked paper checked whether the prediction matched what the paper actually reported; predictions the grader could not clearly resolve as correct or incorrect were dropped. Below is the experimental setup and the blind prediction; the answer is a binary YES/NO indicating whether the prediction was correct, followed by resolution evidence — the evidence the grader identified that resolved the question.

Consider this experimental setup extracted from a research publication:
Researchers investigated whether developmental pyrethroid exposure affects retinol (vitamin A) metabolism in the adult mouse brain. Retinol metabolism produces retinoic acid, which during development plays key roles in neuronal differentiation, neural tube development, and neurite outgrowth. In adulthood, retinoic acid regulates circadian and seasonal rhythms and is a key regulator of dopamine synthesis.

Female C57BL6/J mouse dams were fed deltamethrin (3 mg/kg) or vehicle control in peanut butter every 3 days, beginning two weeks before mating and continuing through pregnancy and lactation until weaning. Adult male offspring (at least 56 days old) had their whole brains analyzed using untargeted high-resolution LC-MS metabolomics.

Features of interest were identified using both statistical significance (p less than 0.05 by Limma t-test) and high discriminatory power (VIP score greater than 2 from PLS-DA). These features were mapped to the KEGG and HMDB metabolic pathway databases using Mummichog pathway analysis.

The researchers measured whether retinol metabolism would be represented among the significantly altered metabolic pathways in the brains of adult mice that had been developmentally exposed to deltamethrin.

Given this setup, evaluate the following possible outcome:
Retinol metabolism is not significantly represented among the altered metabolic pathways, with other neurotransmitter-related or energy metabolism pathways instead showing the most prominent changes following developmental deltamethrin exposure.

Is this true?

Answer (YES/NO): NO